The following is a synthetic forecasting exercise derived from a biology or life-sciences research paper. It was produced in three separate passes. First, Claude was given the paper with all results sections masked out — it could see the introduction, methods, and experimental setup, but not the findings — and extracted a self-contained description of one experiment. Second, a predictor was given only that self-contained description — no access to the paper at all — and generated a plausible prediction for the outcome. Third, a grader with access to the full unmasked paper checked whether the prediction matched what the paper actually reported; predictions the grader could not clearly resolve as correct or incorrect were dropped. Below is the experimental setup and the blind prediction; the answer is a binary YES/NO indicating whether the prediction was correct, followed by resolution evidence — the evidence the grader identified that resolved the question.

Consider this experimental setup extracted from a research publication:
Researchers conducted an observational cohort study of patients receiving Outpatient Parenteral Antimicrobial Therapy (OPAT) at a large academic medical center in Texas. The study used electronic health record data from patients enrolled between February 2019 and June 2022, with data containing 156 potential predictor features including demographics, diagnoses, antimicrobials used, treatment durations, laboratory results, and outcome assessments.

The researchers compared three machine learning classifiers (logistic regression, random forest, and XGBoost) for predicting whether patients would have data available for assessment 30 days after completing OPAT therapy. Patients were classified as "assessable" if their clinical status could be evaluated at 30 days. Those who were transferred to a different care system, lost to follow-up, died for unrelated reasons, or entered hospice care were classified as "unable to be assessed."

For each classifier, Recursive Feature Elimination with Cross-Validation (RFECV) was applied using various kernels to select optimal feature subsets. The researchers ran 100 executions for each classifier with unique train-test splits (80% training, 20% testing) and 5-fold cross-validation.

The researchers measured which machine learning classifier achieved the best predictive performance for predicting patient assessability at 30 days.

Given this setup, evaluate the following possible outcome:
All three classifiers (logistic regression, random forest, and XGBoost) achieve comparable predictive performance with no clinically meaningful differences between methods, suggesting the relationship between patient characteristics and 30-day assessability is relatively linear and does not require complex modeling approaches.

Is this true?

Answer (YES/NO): NO